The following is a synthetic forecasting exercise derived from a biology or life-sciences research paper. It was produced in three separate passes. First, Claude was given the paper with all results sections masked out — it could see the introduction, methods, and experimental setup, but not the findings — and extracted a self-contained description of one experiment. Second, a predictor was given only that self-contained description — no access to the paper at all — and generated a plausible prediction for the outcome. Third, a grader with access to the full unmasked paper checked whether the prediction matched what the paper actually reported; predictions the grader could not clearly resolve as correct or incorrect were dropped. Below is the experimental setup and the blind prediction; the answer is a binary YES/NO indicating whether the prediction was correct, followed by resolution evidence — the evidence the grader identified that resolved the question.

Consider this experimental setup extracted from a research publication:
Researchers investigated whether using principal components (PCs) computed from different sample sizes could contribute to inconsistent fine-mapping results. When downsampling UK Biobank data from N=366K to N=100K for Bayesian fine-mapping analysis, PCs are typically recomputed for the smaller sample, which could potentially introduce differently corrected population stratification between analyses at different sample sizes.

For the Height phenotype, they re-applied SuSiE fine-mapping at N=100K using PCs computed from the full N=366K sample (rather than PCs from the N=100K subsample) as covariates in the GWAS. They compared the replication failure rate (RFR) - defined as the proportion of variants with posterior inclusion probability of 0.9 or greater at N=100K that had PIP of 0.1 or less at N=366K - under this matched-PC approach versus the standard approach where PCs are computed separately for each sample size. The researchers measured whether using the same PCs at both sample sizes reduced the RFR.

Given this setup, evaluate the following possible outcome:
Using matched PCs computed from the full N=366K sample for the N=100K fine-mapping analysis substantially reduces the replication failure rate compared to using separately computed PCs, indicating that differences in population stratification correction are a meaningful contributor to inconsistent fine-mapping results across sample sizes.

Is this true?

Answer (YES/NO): NO